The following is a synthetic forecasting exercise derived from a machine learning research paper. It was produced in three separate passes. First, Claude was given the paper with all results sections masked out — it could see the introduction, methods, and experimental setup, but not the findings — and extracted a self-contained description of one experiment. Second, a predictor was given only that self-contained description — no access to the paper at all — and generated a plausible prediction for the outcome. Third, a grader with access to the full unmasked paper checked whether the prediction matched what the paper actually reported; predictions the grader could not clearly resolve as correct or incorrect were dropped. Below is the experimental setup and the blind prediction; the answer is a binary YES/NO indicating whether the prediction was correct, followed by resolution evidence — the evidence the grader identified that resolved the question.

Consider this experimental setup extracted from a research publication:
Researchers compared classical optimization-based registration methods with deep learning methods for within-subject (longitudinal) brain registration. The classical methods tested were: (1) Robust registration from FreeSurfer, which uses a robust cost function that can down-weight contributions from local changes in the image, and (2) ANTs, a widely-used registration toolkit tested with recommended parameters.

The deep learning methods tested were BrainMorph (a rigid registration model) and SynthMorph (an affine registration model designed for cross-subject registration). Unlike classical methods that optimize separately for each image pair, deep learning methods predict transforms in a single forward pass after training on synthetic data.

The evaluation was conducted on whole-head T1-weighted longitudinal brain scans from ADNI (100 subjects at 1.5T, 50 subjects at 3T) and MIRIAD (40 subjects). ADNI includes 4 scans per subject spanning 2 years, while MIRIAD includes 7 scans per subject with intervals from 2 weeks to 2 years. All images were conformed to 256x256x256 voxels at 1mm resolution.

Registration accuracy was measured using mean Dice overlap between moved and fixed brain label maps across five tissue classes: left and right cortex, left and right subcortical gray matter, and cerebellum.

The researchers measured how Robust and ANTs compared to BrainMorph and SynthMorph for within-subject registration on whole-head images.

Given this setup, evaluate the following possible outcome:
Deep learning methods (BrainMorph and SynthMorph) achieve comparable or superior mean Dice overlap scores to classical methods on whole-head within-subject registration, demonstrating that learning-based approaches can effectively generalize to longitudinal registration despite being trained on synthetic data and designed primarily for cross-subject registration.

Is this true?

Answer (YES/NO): NO